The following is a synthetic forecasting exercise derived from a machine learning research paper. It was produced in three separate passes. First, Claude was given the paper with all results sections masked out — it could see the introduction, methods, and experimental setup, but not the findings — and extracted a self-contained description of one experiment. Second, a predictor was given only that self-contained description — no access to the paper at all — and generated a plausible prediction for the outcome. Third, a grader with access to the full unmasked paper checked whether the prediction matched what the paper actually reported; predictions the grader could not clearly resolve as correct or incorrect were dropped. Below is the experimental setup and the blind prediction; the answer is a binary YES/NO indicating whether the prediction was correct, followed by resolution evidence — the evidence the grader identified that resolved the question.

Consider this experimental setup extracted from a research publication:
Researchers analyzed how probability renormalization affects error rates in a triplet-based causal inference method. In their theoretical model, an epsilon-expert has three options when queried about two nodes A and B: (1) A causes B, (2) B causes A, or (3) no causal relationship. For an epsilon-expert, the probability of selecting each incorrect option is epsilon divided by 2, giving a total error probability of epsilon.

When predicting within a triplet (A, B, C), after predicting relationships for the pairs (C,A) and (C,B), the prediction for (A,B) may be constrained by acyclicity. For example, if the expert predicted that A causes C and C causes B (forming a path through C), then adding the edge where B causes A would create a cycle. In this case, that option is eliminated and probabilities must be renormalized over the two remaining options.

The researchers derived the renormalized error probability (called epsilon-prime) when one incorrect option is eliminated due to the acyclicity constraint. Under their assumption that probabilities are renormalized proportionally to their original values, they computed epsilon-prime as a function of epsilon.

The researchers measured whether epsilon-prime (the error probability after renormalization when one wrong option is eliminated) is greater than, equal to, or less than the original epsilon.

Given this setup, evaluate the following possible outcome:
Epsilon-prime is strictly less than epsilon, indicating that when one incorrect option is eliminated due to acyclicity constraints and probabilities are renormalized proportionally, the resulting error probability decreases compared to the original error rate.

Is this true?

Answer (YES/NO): YES